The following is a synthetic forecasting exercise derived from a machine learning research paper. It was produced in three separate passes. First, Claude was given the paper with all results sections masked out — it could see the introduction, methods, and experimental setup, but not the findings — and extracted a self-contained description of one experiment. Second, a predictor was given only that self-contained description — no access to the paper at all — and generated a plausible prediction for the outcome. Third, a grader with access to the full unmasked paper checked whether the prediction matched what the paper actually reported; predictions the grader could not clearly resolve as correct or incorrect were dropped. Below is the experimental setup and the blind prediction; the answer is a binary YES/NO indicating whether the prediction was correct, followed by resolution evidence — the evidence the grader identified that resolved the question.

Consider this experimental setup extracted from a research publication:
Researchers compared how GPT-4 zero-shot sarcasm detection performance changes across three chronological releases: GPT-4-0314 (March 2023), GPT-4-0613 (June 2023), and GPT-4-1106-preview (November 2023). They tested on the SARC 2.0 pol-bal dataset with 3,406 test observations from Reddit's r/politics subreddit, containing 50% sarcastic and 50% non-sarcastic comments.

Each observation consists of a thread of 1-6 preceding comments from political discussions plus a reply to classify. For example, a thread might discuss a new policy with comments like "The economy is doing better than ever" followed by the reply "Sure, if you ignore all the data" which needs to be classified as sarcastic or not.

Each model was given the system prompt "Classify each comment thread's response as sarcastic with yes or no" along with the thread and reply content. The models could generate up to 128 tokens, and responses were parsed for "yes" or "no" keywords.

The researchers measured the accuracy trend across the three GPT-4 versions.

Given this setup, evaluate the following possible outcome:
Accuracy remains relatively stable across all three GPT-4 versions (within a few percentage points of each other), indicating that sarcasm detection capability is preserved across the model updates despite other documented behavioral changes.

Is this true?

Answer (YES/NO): NO